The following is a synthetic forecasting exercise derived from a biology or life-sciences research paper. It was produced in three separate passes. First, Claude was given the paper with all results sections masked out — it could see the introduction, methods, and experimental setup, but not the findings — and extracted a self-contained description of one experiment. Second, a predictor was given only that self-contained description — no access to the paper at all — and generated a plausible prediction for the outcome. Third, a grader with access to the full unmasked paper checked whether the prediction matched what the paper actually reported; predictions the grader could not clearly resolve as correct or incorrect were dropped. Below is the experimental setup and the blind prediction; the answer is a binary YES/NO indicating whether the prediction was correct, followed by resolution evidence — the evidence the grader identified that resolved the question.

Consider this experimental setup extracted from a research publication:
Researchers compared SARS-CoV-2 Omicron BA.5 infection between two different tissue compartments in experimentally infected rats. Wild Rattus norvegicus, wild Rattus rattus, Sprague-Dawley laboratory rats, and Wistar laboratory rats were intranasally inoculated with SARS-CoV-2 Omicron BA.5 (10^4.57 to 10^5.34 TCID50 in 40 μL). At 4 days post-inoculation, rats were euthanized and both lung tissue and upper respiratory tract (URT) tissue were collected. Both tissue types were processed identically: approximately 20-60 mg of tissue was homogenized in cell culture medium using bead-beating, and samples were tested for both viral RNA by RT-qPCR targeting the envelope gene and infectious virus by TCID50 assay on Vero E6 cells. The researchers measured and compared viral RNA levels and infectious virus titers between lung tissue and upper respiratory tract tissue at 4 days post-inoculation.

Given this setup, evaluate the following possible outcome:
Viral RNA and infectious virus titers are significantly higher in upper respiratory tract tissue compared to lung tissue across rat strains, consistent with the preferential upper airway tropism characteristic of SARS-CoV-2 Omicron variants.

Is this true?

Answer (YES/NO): NO